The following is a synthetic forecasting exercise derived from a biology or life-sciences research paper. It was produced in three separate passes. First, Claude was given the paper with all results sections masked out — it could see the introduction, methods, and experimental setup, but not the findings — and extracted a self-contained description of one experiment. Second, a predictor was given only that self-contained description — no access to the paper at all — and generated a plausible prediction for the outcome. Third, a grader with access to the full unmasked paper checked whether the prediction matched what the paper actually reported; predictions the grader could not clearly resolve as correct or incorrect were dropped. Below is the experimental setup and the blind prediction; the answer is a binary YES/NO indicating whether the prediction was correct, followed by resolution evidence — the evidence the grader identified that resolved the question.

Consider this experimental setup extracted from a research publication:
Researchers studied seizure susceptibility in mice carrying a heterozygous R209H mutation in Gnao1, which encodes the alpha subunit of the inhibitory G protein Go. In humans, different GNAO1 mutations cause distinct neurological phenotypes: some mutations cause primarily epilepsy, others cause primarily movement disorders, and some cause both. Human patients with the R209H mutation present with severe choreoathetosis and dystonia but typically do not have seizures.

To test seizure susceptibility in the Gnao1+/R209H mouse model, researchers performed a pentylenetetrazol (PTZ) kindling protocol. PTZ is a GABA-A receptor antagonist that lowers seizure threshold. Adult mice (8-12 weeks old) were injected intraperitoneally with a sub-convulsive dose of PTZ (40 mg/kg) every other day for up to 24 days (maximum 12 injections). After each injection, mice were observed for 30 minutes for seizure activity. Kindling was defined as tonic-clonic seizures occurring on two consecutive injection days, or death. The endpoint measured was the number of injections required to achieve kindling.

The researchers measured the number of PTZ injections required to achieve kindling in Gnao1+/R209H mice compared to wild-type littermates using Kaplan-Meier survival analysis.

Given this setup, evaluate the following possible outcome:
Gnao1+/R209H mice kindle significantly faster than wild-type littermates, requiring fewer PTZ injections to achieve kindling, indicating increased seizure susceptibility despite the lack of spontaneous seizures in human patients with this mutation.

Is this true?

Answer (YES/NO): NO